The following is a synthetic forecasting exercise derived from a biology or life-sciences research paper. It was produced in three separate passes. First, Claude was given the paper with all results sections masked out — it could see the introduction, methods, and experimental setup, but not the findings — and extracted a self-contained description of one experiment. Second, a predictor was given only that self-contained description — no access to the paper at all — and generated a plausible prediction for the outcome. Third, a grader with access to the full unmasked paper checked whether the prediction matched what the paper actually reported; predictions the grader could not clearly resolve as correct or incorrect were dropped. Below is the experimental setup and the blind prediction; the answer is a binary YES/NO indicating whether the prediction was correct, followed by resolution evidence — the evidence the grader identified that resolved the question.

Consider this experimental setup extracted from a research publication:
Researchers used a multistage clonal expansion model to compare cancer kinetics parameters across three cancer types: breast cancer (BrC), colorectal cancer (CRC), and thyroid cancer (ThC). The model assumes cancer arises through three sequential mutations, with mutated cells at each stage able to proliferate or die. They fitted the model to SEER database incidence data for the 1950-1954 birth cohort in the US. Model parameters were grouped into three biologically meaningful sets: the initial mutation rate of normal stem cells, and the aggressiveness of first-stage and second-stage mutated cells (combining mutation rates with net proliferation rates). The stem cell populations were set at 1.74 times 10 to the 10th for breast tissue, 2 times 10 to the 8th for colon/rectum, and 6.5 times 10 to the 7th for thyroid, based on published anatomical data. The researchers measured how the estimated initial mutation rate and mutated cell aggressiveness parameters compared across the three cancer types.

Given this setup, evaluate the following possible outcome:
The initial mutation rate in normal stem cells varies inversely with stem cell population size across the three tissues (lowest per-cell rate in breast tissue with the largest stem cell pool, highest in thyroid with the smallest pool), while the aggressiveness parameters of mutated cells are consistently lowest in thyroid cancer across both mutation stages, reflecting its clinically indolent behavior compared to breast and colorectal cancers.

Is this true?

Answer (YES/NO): NO